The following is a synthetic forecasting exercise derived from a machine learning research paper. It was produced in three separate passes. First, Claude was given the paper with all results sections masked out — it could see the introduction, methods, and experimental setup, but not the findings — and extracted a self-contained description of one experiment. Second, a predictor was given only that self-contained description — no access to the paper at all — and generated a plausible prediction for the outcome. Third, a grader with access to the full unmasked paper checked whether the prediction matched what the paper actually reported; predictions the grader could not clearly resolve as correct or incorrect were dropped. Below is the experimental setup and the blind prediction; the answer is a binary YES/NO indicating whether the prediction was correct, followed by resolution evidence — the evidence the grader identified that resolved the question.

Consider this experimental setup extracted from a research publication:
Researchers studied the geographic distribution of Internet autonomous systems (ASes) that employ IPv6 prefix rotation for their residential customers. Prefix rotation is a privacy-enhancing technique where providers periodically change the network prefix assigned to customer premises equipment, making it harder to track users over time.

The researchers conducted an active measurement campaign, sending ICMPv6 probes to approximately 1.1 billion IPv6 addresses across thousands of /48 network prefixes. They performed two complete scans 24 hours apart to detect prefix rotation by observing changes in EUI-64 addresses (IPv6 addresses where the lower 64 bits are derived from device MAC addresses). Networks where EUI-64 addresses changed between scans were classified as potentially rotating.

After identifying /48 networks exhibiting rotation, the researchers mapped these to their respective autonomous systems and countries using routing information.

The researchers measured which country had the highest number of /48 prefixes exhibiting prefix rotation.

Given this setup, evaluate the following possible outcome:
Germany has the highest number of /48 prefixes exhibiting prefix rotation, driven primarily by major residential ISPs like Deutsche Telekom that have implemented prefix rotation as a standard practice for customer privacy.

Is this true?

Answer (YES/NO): NO